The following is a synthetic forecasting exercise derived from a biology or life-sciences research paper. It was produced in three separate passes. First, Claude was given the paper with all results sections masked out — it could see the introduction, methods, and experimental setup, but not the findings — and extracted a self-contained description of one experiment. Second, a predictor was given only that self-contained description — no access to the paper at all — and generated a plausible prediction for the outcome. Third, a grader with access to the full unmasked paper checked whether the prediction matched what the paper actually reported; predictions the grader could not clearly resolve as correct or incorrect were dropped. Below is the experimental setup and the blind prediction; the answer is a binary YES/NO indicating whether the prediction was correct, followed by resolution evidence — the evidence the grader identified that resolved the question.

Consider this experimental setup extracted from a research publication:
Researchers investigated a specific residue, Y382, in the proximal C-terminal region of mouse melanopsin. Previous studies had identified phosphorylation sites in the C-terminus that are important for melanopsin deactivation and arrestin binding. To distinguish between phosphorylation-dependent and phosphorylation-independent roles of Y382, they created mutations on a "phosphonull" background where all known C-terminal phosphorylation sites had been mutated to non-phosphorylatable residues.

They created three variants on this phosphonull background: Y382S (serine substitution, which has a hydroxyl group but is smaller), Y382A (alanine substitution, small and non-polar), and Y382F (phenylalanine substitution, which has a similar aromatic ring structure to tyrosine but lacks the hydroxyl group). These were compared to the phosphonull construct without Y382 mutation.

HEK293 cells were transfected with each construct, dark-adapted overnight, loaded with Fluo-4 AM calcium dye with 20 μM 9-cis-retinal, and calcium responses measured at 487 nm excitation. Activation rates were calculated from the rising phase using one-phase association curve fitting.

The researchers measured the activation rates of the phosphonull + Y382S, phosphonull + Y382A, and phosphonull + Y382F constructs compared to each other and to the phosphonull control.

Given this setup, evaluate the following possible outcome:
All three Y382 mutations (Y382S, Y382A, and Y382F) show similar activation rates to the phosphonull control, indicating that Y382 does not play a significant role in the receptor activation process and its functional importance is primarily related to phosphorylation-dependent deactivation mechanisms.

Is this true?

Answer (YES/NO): NO